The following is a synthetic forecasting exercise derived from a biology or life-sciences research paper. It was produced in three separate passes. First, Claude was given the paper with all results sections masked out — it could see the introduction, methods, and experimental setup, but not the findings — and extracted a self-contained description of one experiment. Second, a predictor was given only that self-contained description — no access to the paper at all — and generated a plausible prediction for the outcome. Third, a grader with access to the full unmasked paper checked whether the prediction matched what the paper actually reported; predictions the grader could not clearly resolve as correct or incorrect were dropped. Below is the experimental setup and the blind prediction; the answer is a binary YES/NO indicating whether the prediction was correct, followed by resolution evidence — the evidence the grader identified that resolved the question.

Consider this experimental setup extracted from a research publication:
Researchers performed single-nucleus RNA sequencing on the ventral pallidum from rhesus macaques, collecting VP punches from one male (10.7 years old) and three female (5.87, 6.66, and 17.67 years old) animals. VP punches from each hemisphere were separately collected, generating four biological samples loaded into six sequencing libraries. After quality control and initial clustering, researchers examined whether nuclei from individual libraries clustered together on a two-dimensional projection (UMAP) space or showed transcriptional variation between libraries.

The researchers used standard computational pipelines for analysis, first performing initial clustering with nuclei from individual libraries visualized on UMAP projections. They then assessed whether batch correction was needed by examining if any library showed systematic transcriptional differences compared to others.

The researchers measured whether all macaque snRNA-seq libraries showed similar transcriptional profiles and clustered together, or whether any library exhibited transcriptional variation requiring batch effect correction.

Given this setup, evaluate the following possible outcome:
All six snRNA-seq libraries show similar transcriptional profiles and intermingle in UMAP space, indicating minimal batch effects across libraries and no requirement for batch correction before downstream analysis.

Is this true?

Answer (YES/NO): NO